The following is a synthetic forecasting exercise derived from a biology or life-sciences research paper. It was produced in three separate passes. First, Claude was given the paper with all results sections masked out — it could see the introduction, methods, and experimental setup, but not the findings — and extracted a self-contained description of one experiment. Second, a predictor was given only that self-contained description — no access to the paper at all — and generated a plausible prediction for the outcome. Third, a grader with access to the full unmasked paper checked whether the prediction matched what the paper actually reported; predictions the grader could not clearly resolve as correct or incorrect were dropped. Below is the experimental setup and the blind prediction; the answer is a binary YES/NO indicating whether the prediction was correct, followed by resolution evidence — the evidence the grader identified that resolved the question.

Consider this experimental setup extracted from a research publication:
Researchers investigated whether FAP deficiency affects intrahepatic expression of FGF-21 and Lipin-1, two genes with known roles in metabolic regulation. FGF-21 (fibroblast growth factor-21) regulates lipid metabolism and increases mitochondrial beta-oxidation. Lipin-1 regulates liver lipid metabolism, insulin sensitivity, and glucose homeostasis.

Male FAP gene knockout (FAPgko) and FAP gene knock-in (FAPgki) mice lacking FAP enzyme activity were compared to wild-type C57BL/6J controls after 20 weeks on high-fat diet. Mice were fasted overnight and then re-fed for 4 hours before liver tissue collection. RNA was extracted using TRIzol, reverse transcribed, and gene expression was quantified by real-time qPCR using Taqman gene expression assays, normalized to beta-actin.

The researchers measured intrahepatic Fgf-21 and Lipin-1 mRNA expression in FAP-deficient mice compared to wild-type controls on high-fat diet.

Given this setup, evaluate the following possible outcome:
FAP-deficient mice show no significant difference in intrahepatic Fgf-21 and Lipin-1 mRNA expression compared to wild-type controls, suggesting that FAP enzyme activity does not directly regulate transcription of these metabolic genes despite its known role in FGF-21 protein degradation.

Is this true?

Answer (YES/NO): NO